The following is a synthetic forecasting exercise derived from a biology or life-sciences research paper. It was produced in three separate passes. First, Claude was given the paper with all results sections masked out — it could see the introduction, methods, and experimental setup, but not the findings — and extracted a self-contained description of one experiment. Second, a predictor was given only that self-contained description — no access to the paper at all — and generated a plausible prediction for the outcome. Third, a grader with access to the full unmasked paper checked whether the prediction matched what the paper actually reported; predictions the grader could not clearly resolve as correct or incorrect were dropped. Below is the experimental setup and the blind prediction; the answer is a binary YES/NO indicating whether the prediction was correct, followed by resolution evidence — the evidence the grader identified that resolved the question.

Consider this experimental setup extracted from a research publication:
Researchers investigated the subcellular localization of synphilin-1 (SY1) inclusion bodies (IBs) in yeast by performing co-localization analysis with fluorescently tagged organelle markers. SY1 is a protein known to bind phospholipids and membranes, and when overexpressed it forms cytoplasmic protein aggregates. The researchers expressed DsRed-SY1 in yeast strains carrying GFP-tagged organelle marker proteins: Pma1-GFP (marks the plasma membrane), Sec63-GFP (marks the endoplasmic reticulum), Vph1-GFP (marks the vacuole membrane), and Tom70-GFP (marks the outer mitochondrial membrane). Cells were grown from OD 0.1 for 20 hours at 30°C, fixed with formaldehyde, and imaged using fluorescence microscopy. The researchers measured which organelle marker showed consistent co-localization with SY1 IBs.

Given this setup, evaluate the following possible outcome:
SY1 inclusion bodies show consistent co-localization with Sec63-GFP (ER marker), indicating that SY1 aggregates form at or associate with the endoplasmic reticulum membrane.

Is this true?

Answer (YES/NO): NO